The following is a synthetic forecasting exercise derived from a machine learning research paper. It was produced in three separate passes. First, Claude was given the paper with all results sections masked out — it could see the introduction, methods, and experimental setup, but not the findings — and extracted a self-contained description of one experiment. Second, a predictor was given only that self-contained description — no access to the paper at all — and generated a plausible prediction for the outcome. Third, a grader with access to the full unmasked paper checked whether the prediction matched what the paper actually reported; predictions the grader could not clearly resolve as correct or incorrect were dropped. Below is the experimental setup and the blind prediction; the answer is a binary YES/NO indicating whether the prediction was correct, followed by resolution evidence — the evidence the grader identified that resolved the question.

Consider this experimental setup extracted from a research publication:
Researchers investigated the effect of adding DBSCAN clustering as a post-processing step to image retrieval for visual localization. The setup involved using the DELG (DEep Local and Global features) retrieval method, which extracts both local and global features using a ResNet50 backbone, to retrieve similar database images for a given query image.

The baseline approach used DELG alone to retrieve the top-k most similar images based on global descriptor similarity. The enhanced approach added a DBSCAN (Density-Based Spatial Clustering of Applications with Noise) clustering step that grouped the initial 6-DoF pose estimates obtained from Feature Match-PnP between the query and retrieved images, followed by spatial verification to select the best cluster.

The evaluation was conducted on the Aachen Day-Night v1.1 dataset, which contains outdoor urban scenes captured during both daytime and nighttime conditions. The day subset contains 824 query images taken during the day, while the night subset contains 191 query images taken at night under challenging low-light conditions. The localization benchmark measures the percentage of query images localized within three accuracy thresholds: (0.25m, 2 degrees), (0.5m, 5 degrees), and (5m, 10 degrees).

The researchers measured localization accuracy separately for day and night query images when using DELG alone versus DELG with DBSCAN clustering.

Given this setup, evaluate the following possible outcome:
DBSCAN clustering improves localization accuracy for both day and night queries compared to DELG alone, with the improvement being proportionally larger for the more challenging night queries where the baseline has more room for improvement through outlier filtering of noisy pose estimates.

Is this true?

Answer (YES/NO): NO